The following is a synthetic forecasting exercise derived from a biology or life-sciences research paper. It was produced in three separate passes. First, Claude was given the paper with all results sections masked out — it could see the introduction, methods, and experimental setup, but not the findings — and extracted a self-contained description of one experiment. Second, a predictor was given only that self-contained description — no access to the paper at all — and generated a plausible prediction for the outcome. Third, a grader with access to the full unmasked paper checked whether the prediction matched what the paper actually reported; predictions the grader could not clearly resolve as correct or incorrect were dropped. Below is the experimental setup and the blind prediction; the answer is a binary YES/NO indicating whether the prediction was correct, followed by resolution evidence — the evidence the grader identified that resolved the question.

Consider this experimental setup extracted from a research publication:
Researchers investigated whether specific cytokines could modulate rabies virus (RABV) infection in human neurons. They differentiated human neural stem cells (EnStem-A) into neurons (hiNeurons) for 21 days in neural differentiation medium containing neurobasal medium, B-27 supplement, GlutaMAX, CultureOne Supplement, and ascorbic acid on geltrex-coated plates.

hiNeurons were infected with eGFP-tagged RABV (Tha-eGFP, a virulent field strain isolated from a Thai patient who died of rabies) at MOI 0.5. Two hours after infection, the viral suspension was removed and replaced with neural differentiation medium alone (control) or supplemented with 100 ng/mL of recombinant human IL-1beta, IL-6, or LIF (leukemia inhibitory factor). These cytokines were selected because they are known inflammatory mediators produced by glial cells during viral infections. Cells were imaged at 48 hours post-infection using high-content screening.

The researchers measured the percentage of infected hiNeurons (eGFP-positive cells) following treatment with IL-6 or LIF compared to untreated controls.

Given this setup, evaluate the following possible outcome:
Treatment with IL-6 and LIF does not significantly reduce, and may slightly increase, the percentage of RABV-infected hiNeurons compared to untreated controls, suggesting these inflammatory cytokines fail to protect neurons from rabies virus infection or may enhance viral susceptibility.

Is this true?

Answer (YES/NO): NO